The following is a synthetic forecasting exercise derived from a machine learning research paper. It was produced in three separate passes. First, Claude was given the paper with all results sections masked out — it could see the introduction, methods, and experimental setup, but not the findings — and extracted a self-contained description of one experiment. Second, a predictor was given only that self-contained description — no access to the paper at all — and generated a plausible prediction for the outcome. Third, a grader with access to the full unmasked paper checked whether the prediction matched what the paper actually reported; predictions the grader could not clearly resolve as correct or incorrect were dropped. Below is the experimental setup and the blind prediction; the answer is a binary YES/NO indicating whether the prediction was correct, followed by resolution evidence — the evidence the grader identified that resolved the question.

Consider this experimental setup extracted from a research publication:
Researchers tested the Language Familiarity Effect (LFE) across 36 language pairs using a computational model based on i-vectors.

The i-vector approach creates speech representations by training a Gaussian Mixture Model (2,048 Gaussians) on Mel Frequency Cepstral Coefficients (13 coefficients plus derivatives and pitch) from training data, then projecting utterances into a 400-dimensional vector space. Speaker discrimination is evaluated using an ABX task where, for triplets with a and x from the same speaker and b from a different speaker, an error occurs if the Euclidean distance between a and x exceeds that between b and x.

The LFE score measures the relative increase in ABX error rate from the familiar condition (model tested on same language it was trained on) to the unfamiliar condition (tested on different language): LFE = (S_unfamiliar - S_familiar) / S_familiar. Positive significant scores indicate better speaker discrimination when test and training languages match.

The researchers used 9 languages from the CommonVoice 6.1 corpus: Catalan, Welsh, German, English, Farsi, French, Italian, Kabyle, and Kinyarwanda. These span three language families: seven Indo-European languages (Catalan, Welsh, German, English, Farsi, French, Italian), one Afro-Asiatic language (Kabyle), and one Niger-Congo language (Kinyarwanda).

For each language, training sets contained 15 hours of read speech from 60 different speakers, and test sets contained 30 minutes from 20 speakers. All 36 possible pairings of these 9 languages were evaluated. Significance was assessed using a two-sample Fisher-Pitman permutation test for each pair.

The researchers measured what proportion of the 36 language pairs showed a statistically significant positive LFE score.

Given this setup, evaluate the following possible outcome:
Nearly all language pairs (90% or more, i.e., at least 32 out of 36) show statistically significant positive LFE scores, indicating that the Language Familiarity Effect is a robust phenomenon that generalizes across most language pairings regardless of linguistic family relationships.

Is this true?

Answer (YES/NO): NO